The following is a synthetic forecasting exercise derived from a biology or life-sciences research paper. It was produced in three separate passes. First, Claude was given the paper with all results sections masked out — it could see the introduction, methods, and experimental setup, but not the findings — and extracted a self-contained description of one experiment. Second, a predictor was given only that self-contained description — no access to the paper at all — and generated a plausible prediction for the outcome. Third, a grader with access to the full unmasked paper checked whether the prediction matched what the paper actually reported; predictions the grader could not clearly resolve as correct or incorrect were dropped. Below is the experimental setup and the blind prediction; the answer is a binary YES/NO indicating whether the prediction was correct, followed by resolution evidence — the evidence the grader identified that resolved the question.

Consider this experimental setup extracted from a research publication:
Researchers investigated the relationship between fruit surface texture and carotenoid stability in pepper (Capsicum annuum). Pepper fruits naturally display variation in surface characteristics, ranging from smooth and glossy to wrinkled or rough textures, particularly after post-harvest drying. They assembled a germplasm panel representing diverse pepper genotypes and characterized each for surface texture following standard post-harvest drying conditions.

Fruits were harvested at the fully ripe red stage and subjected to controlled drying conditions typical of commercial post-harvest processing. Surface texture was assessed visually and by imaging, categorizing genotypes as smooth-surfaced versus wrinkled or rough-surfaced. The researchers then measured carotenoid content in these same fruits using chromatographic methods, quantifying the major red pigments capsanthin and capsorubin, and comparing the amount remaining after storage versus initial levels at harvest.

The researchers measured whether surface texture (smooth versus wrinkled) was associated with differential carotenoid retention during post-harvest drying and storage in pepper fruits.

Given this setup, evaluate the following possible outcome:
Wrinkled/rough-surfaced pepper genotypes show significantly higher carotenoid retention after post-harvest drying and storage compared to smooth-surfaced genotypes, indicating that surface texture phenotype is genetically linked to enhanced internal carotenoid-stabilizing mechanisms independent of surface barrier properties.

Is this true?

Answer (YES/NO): NO